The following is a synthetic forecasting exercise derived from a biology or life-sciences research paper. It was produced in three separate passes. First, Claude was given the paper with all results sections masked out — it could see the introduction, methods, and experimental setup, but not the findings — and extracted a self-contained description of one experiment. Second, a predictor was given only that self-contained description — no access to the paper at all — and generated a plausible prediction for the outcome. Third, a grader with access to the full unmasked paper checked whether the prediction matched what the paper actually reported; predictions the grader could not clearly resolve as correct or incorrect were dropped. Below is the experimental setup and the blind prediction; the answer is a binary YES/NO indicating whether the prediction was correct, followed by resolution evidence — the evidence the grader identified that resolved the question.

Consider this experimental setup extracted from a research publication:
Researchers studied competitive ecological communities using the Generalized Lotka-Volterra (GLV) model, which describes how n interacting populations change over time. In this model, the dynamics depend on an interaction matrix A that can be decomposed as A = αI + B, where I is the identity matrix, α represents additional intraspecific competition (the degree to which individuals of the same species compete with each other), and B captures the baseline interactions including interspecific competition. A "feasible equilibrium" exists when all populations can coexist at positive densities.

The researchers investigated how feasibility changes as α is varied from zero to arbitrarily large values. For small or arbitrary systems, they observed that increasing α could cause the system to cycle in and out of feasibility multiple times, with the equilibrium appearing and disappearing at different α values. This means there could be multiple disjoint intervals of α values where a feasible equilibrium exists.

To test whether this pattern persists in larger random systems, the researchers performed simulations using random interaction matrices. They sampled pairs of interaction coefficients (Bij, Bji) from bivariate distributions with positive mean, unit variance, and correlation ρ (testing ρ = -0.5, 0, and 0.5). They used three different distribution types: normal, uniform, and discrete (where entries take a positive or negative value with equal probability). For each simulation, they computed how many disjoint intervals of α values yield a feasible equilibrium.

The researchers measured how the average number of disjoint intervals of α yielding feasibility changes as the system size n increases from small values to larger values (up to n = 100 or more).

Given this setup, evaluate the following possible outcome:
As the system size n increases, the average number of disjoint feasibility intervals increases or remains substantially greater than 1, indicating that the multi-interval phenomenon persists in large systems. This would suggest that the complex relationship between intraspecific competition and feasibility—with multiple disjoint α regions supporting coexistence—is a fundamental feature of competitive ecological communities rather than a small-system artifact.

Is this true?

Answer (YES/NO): NO